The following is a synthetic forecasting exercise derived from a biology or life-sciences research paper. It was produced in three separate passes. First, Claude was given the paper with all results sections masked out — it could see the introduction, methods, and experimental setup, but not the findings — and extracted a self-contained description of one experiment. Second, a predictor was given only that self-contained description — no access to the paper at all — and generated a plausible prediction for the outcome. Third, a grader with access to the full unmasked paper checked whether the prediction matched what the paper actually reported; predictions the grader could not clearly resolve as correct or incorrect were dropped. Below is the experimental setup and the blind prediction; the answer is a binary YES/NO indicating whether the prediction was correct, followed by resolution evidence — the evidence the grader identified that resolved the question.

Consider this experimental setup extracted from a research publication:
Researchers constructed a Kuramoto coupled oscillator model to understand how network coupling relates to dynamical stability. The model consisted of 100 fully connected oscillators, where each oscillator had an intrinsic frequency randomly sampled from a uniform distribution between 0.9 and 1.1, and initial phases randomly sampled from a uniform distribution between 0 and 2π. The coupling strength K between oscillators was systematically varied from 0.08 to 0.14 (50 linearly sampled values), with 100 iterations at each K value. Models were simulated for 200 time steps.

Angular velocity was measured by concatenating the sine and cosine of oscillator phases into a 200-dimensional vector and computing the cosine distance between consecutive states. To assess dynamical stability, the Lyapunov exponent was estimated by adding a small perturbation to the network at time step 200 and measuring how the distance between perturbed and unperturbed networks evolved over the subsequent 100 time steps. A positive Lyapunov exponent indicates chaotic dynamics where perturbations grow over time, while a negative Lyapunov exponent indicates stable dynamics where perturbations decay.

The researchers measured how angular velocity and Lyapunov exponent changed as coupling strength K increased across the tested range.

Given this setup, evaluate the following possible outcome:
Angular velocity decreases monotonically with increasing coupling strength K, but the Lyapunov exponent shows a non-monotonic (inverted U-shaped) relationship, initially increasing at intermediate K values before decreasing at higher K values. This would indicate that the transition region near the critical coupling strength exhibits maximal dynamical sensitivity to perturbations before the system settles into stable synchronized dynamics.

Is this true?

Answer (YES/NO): NO